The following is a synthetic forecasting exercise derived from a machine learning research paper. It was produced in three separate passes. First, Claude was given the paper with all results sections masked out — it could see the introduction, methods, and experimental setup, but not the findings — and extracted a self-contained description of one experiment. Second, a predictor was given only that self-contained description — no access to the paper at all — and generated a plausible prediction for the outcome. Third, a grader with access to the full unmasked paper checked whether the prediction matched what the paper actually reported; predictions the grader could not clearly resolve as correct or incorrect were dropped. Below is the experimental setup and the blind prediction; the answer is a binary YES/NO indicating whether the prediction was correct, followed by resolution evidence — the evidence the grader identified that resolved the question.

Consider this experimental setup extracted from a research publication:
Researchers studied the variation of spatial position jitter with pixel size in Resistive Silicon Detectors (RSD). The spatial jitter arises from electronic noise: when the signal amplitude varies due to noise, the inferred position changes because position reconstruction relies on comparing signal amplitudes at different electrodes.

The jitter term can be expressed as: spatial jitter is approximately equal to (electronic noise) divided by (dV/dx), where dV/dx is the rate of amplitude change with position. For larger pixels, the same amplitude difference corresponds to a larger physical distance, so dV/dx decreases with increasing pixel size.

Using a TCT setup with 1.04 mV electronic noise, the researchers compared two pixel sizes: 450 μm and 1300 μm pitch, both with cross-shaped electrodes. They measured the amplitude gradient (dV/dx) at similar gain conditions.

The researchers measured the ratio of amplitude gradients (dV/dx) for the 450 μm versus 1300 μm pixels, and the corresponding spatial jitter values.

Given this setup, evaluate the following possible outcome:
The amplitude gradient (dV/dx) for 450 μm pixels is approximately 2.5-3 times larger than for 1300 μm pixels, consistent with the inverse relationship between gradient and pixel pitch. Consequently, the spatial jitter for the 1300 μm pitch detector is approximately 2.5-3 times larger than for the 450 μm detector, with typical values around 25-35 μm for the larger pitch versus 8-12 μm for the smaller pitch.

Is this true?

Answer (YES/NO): NO